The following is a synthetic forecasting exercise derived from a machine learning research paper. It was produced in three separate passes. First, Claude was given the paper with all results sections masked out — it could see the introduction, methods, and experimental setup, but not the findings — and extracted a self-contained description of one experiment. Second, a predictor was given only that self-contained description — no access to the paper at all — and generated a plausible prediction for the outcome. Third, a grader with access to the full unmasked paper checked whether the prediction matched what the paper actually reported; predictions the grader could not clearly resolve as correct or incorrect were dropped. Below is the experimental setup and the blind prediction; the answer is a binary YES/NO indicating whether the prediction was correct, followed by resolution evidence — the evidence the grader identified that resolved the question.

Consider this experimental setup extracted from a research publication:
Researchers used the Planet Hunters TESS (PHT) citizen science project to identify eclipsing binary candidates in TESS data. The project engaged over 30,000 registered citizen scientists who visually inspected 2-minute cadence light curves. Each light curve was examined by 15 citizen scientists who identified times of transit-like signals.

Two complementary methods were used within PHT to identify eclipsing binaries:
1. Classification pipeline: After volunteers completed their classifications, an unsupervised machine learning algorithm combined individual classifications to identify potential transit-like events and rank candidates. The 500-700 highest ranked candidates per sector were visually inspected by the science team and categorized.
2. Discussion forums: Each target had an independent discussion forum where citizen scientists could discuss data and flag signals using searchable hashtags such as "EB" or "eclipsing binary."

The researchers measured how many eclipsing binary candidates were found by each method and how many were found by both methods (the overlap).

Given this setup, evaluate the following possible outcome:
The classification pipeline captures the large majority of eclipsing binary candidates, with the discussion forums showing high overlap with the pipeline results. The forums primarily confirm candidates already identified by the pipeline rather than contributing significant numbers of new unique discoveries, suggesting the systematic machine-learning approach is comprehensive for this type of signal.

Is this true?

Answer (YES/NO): NO